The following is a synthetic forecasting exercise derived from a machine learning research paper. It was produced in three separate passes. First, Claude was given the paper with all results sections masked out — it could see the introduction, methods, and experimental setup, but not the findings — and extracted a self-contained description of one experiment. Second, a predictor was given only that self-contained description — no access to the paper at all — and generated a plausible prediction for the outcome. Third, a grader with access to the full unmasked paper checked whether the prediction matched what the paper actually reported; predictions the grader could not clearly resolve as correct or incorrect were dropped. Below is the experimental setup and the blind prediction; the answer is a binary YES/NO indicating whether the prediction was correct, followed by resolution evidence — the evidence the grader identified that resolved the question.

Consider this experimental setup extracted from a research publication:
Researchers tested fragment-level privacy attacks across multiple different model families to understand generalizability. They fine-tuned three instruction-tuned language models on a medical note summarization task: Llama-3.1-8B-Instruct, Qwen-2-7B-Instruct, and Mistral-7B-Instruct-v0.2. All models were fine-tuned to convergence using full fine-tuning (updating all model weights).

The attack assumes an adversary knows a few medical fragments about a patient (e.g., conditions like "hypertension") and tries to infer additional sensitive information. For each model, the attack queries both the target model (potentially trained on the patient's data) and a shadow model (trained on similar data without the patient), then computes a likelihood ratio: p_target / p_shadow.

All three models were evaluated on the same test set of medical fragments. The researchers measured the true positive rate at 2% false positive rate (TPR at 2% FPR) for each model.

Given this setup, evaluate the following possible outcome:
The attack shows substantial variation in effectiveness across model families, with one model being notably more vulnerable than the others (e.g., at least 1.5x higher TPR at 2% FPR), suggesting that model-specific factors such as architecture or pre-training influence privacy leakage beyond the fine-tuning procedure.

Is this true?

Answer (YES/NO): YES